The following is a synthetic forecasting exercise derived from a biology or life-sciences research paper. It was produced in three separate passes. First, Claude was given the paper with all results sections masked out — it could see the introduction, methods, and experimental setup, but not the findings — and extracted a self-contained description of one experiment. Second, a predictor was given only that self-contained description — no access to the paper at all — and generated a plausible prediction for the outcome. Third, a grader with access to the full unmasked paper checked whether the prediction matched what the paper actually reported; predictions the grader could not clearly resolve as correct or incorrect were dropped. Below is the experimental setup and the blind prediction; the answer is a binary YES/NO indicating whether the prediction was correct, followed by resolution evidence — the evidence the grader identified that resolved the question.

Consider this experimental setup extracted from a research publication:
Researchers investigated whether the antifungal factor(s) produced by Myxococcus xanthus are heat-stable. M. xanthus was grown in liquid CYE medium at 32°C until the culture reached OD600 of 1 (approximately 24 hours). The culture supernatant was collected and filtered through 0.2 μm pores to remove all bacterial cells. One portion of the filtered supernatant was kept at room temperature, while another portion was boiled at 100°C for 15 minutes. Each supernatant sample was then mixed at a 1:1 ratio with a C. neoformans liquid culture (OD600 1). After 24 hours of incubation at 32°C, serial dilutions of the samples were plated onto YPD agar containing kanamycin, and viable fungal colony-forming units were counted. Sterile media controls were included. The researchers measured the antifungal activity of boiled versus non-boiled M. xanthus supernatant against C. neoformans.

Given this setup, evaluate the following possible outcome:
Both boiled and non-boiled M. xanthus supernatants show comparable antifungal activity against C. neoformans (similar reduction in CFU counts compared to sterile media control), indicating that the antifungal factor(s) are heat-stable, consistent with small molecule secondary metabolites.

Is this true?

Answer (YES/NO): YES